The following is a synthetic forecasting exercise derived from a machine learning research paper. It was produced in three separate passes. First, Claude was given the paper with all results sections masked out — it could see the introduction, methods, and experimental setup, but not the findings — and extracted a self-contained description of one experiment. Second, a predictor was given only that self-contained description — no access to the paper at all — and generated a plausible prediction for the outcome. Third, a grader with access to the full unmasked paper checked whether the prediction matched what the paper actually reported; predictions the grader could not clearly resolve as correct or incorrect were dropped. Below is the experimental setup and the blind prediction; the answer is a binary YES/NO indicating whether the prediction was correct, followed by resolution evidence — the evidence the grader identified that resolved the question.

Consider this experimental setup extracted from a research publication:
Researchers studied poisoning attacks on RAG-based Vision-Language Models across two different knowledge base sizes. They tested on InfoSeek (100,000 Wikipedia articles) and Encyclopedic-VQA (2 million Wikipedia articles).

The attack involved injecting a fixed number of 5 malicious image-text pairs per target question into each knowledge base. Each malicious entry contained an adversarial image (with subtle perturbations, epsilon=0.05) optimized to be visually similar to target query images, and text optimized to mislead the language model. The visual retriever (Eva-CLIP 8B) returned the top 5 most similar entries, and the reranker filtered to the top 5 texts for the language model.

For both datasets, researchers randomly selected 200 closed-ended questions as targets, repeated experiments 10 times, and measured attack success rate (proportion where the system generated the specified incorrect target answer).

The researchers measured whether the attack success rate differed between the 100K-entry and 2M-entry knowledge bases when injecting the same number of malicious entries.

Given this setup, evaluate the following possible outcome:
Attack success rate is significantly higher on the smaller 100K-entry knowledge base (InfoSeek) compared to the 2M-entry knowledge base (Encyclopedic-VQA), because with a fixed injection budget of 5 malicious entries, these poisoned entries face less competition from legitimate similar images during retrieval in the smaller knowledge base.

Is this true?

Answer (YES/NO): NO